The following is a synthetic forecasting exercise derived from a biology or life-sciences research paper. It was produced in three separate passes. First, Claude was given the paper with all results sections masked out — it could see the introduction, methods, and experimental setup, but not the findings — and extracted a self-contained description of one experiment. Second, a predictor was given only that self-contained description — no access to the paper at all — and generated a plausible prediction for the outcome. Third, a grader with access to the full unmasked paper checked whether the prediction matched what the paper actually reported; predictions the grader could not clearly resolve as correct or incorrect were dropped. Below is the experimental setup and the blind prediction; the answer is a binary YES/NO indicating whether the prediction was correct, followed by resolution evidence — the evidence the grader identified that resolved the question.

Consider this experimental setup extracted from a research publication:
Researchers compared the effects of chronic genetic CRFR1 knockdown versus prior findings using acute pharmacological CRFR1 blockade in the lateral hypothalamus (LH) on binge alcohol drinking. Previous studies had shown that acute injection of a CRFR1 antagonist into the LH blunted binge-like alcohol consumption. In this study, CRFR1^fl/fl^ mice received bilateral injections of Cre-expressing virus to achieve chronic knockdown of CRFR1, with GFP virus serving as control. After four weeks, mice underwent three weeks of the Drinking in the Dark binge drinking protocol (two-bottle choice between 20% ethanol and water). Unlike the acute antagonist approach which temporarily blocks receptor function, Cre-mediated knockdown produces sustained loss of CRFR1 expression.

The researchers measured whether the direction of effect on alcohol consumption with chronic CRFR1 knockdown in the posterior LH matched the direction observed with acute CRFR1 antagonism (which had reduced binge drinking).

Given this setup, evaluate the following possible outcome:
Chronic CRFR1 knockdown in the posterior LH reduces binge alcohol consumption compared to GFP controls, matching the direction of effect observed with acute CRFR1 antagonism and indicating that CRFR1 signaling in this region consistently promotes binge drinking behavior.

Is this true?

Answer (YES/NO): NO